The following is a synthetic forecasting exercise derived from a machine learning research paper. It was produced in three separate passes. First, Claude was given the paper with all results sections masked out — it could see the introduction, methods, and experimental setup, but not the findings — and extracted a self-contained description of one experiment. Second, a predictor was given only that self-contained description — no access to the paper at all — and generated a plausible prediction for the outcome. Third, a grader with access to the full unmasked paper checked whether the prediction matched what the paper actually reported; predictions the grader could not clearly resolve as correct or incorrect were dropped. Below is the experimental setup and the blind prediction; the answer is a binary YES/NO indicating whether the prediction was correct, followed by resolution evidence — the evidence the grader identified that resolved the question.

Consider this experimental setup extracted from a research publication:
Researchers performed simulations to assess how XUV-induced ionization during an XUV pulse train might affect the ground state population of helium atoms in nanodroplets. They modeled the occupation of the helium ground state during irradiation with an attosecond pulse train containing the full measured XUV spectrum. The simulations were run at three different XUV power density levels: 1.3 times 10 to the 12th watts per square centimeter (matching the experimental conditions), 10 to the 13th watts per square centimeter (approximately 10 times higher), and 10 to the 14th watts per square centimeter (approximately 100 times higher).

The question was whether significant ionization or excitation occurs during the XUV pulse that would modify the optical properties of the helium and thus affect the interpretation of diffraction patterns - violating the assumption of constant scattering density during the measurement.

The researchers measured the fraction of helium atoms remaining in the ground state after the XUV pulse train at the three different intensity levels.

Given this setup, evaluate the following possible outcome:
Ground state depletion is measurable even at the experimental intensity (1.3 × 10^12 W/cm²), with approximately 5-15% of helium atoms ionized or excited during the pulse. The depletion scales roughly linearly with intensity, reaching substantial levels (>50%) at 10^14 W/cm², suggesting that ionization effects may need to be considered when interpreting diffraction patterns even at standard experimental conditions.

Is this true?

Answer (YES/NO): NO